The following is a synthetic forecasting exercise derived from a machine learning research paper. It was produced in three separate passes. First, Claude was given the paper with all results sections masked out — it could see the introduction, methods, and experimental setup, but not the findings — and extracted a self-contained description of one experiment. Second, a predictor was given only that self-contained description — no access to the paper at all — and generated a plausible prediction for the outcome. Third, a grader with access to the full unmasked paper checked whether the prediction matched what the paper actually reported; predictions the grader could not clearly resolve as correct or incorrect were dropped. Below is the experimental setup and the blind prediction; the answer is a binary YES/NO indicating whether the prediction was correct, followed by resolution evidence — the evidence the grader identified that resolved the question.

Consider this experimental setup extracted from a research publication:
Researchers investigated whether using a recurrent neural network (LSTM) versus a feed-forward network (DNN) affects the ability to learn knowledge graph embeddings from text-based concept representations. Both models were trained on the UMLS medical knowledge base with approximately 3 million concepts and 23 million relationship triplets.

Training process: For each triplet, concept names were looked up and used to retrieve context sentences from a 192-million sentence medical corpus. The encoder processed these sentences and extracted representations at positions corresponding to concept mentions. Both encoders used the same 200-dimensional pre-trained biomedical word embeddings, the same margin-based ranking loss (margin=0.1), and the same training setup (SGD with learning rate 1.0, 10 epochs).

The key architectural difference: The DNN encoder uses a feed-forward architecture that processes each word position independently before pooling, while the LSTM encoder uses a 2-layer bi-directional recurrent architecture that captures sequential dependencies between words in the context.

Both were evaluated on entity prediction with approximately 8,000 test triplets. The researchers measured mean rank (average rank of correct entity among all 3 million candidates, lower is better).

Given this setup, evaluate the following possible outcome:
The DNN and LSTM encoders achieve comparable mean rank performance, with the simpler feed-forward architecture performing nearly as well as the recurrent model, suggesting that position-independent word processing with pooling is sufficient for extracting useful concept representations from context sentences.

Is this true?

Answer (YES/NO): NO